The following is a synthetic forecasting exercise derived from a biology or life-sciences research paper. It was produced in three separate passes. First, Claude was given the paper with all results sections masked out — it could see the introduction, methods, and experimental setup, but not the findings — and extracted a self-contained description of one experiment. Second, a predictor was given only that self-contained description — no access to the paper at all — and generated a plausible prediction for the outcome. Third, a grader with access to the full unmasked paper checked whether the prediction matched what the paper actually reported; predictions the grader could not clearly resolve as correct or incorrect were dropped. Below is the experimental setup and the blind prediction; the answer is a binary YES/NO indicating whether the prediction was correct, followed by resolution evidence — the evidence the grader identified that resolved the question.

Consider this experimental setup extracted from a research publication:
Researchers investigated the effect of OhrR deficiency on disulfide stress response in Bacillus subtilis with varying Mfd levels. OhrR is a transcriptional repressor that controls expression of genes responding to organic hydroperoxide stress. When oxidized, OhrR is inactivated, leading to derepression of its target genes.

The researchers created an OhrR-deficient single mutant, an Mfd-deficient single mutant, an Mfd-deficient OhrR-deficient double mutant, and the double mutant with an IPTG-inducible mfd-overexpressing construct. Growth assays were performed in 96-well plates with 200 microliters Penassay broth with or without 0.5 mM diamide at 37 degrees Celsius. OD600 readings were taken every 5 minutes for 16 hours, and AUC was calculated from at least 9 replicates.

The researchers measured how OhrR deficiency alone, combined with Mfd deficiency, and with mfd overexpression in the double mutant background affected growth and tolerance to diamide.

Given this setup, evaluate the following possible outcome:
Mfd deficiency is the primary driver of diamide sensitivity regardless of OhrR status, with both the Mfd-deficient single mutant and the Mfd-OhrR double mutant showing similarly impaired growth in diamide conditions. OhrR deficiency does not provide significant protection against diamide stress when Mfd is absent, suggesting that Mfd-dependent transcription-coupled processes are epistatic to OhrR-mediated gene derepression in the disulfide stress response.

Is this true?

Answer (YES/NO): NO